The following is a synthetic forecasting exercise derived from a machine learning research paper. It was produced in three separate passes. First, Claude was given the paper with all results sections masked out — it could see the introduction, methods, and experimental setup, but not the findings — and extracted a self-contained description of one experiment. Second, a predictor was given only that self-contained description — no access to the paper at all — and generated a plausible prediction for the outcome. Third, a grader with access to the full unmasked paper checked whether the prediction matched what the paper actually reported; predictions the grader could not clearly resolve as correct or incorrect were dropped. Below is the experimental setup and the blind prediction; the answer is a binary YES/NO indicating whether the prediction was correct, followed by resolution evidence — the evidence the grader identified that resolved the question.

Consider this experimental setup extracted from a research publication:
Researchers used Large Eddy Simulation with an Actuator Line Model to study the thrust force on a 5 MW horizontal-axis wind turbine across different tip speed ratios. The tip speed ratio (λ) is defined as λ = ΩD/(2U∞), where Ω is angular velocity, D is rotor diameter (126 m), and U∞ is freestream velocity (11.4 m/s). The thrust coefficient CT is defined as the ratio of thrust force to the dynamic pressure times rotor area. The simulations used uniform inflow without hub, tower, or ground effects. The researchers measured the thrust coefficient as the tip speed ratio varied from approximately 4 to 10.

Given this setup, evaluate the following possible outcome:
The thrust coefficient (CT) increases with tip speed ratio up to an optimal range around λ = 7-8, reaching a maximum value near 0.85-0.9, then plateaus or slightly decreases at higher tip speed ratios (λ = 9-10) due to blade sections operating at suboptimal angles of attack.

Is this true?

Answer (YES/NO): NO